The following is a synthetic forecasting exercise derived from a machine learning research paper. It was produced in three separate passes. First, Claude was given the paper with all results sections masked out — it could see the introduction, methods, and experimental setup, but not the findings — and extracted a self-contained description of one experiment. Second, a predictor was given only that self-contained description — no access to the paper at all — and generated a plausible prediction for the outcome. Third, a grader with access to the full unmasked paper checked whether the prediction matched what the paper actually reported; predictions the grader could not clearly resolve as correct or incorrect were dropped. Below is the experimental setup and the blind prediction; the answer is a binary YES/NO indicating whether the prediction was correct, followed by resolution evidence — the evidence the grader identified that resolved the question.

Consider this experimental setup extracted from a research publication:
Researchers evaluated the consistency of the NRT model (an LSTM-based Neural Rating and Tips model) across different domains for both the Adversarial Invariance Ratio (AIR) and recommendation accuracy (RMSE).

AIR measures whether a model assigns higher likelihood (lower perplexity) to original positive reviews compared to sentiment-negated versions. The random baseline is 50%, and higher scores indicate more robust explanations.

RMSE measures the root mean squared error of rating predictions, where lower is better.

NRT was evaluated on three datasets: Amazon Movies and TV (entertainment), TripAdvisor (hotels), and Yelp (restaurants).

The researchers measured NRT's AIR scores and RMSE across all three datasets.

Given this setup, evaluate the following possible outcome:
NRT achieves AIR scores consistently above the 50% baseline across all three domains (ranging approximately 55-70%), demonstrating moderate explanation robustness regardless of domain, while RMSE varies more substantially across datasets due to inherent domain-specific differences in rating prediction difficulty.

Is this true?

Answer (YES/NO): NO